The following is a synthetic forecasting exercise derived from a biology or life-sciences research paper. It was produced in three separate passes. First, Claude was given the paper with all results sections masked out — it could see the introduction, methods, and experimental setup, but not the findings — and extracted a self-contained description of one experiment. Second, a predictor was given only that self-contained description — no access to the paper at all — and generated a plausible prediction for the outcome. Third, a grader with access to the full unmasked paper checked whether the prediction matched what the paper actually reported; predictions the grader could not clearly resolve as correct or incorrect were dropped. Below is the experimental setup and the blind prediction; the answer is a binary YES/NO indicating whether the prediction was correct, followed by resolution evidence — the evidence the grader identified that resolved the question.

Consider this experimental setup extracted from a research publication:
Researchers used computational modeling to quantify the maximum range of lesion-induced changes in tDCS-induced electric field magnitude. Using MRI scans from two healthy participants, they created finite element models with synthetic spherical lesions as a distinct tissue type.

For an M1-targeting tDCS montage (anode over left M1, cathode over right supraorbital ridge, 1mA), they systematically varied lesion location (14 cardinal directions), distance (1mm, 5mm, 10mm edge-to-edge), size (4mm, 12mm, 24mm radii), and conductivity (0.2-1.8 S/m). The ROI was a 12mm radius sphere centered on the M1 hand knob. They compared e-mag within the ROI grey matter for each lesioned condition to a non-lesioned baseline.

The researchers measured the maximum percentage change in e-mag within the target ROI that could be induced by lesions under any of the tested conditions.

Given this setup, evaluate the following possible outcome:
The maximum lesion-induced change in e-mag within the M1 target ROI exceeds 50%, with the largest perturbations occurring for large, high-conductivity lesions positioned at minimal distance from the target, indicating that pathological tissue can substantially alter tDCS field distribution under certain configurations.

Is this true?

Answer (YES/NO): NO